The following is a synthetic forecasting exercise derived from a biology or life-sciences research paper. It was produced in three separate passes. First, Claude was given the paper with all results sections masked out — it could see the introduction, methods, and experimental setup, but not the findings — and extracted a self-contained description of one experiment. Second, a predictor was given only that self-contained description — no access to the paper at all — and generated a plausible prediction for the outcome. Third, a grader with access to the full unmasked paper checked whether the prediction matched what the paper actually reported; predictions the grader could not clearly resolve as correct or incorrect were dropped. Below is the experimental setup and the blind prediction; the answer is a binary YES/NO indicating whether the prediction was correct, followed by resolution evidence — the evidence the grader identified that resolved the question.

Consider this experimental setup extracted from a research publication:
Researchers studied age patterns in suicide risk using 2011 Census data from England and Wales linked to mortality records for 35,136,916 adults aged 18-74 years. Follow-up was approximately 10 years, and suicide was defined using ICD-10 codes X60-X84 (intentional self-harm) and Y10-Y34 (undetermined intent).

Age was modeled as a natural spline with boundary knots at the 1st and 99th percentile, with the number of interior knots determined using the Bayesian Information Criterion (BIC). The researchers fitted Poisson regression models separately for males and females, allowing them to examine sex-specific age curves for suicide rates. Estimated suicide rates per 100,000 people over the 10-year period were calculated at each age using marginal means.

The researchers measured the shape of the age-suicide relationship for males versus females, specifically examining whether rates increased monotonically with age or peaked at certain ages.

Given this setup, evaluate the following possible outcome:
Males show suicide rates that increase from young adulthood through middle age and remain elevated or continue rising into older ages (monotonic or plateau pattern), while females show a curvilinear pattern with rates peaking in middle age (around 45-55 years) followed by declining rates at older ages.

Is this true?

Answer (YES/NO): NO